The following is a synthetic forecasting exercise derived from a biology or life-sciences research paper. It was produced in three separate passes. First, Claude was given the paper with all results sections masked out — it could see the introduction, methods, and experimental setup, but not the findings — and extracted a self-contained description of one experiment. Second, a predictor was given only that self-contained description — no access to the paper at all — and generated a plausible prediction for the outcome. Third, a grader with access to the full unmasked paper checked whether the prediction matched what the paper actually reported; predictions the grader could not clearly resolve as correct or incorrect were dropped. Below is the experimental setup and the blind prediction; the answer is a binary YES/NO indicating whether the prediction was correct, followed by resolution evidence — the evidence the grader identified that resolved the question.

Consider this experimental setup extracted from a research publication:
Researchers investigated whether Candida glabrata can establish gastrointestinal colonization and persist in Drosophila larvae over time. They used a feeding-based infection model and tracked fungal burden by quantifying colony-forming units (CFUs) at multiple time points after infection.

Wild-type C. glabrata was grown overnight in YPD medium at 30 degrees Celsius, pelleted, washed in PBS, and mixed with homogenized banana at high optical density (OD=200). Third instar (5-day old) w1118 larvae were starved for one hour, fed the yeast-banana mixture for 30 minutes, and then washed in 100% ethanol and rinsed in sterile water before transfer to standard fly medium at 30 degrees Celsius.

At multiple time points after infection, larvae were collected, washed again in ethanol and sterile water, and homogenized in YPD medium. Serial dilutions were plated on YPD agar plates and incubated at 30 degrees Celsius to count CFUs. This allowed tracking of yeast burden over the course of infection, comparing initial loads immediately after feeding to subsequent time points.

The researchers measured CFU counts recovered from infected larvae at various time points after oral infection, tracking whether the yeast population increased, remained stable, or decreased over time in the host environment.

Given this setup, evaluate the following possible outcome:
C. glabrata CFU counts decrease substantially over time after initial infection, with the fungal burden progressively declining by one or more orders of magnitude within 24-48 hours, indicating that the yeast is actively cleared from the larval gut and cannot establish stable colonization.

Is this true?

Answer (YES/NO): YES